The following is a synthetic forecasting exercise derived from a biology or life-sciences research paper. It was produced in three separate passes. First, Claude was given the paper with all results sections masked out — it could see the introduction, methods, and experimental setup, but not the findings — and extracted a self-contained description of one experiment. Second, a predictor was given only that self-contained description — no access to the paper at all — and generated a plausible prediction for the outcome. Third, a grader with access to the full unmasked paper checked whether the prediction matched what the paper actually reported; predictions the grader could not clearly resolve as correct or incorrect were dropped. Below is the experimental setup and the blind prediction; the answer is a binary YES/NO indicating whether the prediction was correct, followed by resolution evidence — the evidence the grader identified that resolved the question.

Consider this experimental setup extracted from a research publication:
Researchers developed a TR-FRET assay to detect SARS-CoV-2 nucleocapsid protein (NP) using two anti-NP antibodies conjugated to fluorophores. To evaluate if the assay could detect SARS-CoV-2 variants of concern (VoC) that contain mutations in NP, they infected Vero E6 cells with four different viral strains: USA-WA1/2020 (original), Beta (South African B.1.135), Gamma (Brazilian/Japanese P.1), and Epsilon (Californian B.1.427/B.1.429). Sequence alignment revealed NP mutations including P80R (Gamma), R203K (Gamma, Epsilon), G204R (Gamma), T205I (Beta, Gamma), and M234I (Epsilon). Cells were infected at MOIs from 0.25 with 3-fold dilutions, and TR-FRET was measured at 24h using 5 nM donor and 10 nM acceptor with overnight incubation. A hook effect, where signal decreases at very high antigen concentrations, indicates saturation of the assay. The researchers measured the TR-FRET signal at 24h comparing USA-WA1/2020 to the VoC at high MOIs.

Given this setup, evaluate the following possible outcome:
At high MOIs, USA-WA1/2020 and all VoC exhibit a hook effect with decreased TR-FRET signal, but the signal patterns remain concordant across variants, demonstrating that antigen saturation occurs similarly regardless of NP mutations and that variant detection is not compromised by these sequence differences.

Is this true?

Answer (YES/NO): NO